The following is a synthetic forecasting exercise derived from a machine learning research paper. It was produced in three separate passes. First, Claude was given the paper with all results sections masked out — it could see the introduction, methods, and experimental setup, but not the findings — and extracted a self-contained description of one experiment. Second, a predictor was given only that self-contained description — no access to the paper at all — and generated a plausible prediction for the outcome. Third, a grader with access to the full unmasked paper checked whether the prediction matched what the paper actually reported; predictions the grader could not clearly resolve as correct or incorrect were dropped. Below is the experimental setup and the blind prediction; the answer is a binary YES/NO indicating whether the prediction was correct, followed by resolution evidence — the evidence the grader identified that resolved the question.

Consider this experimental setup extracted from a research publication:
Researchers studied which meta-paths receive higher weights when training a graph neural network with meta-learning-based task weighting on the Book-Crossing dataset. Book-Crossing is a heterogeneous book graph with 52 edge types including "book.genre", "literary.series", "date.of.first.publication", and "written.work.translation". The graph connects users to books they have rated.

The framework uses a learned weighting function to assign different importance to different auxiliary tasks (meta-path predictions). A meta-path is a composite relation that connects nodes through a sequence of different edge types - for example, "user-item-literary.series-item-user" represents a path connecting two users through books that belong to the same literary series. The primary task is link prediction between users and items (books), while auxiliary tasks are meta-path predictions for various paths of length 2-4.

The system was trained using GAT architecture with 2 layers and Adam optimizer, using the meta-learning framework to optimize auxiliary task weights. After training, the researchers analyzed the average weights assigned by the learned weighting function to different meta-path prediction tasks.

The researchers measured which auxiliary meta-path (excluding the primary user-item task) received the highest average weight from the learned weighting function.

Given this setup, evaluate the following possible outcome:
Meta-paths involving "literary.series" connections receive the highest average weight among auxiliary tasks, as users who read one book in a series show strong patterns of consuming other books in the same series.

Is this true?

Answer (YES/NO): YES